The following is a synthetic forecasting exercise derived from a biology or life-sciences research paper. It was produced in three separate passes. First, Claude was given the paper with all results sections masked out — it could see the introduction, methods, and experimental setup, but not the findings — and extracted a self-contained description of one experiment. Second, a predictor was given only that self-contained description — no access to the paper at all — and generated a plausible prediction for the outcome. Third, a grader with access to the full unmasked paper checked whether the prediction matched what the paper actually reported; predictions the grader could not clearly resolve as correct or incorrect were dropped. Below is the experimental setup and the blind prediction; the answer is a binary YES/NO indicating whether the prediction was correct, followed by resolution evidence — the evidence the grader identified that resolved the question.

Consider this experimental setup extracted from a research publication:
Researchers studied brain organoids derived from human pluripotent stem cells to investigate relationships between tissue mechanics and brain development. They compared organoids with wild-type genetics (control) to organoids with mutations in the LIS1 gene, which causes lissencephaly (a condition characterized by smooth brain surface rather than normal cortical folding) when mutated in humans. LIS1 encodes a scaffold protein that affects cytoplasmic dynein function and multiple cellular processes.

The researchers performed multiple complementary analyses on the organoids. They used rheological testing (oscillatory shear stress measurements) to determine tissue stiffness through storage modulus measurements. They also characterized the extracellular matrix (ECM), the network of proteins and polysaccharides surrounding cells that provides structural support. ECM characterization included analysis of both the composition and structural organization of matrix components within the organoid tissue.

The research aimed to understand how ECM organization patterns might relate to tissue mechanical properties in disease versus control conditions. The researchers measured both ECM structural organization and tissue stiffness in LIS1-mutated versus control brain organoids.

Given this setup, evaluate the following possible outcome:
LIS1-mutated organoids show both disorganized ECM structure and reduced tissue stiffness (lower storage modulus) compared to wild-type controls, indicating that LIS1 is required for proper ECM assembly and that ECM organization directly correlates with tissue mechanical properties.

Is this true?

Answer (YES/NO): NO